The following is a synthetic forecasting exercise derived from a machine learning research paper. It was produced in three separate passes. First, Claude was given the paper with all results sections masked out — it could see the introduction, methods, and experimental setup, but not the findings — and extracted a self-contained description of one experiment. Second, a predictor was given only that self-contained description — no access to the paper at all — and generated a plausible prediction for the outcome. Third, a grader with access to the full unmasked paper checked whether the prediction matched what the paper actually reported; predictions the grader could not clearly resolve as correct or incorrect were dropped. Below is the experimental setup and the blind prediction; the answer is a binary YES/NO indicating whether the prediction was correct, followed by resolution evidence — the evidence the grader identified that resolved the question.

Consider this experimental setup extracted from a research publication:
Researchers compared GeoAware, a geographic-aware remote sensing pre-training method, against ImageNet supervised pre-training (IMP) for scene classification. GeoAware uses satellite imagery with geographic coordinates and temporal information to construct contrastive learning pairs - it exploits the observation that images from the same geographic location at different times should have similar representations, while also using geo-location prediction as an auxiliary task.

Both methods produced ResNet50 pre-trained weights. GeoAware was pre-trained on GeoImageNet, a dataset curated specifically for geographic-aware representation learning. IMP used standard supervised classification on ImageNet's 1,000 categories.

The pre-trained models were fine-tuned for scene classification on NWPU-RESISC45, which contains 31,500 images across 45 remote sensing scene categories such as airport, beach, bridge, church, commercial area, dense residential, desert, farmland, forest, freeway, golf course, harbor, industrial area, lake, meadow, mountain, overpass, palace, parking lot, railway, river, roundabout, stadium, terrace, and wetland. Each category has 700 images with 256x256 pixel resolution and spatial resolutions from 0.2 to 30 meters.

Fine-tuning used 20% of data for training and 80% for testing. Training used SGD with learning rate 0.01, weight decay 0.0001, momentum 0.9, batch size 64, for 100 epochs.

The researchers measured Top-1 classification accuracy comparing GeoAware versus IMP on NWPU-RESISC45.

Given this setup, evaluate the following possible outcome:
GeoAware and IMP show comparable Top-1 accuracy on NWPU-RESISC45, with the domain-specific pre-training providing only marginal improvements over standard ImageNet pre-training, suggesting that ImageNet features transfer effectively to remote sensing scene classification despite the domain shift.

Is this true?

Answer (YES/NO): NO